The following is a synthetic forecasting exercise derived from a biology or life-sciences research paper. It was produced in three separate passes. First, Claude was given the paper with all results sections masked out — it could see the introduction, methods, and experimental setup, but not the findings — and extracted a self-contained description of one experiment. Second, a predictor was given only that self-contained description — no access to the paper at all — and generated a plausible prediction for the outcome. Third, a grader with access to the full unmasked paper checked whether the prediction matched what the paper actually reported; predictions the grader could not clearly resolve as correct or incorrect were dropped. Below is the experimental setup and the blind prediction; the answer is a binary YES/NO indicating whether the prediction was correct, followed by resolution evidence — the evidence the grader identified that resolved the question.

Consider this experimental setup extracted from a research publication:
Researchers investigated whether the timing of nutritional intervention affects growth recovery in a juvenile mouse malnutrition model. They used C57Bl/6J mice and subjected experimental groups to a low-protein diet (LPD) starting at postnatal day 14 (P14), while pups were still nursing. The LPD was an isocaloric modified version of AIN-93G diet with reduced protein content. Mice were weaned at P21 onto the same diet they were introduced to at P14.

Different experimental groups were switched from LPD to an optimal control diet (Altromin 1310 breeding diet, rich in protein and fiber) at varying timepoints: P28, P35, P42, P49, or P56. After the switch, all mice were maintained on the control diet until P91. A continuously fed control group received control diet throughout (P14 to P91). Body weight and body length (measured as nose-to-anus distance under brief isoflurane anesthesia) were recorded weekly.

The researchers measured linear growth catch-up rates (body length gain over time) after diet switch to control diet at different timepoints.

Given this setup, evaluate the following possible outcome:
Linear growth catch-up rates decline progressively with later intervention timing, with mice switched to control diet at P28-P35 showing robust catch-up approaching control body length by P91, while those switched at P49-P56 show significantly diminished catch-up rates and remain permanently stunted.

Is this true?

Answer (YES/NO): NO